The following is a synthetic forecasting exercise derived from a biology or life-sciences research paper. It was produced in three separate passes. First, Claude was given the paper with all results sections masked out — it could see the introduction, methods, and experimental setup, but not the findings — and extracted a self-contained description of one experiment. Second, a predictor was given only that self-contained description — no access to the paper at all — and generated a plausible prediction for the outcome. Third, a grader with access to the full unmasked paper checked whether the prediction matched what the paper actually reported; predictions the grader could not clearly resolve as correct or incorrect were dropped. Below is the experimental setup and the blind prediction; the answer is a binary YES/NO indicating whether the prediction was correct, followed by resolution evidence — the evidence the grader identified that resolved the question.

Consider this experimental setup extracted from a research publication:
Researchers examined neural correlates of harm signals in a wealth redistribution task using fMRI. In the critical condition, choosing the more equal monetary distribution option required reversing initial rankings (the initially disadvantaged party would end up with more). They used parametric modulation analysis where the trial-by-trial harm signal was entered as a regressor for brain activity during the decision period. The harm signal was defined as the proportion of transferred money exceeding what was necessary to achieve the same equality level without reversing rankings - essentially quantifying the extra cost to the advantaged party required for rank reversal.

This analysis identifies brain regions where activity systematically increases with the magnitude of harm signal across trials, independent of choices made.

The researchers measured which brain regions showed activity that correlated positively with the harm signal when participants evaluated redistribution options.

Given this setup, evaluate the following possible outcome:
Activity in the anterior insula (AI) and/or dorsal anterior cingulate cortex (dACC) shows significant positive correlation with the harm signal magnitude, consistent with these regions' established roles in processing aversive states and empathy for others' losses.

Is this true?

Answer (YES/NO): NO